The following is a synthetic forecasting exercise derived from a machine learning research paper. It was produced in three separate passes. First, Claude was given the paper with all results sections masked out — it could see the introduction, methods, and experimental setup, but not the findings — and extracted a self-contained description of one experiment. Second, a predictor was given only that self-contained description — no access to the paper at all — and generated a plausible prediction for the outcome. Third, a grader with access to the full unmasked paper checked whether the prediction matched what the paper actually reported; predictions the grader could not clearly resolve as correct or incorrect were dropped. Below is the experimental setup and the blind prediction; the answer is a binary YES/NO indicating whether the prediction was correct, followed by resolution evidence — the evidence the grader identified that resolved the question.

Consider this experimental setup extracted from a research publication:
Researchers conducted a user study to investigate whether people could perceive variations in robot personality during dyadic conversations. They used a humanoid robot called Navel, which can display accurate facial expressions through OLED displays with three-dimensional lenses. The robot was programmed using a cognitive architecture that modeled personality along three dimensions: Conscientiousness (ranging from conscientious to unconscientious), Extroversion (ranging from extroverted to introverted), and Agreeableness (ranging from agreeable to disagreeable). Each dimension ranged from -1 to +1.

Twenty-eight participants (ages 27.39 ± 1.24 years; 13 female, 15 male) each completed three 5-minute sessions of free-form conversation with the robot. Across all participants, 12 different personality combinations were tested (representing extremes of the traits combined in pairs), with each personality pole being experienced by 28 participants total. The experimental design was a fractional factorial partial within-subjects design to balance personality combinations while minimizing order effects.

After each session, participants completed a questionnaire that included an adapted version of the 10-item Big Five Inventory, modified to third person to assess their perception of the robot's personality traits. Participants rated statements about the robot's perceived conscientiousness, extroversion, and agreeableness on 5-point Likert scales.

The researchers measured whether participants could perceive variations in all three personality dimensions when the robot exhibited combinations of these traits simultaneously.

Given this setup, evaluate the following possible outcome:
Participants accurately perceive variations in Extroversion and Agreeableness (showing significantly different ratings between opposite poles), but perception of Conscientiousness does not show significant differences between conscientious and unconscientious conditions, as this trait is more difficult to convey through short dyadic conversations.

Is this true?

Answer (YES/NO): NO